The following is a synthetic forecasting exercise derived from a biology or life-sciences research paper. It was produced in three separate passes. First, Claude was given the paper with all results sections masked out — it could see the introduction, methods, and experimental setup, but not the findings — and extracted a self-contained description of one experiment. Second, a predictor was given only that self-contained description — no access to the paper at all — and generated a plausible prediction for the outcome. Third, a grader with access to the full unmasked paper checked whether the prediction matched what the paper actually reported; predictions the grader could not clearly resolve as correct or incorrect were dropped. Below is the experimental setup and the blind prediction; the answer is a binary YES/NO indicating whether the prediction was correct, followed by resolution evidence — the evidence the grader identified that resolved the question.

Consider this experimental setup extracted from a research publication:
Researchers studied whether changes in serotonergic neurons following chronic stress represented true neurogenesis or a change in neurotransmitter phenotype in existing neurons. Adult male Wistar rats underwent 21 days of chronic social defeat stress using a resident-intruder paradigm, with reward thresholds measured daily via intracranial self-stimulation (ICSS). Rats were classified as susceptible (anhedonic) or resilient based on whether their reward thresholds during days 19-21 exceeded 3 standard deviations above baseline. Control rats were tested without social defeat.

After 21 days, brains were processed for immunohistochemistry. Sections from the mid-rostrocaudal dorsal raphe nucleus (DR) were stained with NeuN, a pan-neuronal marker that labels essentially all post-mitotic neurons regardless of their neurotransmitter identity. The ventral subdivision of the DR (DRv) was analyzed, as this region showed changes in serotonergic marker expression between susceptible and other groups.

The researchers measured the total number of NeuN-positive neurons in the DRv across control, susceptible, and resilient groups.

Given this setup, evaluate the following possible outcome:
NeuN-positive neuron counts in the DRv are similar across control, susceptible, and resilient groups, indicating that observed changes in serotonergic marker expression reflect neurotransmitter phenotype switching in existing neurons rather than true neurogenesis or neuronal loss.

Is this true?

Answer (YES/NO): YES